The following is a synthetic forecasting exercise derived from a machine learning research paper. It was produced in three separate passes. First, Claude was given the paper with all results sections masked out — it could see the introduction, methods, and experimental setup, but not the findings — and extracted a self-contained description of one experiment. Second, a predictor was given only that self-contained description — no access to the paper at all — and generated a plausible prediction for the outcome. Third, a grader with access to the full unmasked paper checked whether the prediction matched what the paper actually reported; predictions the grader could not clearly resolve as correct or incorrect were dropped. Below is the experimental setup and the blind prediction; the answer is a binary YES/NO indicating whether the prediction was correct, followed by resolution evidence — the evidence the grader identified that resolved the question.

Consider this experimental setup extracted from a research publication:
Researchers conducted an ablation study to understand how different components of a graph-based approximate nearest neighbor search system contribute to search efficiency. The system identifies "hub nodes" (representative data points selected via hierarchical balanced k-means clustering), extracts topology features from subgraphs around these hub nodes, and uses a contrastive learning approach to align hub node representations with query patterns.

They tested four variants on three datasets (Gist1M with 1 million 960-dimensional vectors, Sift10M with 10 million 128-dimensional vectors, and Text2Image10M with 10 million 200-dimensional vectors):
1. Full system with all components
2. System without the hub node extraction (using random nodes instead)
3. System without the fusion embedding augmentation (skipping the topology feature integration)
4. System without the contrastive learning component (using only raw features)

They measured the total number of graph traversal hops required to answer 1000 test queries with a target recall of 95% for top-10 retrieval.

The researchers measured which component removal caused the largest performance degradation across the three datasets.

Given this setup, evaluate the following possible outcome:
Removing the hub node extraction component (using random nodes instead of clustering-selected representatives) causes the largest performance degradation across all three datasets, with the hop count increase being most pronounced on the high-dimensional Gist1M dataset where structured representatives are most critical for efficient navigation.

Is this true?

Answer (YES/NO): NO